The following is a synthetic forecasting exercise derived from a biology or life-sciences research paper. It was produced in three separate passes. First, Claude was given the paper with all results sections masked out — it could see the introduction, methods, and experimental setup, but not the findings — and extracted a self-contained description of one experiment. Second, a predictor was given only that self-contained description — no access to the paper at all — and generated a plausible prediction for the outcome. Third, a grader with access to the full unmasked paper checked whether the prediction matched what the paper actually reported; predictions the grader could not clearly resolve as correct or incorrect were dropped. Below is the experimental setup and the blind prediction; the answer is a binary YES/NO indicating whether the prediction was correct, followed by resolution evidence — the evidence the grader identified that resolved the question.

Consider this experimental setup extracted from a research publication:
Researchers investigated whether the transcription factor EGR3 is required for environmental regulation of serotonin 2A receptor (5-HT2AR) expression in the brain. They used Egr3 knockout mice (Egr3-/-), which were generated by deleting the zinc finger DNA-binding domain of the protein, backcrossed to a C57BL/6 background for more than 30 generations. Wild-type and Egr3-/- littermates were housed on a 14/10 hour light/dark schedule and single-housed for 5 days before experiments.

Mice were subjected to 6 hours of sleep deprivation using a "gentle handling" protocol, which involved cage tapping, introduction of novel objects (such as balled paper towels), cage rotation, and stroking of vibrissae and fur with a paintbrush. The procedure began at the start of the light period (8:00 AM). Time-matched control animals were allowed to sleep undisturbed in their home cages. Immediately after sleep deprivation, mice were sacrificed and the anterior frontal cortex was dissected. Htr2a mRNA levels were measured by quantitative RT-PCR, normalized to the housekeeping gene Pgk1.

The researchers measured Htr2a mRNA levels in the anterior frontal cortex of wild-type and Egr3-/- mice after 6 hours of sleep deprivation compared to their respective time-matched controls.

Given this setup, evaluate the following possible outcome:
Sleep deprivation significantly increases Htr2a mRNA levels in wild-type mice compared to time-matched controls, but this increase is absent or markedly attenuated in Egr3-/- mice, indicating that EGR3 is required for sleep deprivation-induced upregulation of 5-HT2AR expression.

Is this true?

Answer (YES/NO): NO